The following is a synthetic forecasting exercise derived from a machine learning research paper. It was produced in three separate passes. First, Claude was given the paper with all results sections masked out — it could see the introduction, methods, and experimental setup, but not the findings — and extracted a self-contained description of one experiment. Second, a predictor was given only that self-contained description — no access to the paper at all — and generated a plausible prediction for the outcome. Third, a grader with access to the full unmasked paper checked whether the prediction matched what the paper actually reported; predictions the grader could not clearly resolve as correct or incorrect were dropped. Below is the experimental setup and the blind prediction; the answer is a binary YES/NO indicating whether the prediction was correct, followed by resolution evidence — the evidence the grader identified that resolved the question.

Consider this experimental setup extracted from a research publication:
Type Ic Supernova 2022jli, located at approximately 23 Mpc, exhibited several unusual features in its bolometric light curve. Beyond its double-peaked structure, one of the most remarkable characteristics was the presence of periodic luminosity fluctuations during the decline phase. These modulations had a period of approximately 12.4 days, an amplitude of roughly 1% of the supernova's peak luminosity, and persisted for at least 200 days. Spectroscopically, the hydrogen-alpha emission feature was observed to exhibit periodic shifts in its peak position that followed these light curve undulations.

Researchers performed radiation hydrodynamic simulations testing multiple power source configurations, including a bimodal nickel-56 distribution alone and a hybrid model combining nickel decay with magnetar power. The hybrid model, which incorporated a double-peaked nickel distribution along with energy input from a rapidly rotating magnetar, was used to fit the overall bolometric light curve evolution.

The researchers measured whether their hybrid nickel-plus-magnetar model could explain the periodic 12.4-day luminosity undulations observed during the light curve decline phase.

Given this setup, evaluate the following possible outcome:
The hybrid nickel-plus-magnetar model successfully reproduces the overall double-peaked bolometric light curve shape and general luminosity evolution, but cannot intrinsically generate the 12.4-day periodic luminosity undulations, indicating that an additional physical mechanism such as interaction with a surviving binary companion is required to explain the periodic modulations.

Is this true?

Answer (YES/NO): YES